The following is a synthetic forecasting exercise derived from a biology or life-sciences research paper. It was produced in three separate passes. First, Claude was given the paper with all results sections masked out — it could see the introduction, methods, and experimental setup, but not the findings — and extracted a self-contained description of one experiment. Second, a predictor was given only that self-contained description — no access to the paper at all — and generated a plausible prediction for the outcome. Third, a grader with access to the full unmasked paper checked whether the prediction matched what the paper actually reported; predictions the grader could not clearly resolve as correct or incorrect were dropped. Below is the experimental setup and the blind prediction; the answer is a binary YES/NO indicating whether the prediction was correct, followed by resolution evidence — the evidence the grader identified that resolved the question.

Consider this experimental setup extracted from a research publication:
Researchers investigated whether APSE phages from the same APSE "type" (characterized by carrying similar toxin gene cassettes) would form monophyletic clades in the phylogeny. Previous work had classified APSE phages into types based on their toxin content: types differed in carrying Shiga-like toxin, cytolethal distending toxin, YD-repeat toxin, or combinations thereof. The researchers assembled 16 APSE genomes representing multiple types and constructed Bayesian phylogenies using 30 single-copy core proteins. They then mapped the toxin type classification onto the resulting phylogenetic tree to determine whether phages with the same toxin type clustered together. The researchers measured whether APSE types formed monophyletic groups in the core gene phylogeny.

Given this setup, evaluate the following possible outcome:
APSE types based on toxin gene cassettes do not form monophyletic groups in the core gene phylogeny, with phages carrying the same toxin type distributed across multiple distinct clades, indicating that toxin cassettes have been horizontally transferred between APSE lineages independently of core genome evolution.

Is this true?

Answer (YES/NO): YES